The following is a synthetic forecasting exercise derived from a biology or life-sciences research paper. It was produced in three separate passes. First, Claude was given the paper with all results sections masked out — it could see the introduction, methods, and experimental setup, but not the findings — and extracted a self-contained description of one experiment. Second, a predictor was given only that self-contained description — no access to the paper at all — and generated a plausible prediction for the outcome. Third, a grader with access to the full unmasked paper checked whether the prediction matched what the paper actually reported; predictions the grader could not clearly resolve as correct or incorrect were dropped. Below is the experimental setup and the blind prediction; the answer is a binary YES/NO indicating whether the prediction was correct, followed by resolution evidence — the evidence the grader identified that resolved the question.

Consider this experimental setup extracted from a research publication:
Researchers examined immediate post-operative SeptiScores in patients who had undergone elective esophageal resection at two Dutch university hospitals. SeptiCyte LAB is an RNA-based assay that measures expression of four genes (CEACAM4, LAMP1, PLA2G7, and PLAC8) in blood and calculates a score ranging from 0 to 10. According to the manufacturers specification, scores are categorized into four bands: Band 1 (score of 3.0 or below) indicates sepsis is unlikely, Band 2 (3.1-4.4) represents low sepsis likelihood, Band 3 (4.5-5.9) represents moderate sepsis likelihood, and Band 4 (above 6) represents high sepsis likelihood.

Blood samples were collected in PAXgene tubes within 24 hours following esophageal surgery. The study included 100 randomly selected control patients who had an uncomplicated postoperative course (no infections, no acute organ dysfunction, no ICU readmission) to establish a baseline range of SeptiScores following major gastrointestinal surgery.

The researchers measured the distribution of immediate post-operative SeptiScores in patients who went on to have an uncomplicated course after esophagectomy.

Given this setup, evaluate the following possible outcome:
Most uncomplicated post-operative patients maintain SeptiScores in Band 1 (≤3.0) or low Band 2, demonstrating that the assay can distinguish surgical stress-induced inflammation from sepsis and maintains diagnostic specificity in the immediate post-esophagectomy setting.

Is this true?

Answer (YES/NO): NO